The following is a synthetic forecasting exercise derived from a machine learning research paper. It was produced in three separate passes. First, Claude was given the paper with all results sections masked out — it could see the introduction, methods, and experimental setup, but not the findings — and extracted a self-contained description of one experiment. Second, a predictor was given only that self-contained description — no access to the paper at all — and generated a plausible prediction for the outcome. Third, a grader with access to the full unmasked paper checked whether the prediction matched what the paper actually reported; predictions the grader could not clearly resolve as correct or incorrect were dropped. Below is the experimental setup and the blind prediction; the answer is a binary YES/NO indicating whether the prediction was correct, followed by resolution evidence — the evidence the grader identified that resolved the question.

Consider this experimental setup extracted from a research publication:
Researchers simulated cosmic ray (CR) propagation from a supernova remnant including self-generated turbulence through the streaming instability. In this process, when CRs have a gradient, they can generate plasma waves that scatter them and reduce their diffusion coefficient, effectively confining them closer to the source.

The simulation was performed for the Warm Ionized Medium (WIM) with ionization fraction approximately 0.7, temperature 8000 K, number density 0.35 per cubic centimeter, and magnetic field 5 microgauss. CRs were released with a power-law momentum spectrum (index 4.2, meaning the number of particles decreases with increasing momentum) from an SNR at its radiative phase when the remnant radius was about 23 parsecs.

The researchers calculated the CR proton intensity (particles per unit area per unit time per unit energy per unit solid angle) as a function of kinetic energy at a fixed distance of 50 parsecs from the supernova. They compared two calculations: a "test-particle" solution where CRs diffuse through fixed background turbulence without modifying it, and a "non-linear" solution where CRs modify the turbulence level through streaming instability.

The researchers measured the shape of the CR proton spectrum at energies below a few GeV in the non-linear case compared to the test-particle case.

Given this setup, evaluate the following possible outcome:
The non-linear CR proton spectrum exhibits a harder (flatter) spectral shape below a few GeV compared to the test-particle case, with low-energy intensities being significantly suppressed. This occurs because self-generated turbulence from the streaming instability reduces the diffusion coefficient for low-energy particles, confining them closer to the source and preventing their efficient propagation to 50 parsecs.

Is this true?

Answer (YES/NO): YES